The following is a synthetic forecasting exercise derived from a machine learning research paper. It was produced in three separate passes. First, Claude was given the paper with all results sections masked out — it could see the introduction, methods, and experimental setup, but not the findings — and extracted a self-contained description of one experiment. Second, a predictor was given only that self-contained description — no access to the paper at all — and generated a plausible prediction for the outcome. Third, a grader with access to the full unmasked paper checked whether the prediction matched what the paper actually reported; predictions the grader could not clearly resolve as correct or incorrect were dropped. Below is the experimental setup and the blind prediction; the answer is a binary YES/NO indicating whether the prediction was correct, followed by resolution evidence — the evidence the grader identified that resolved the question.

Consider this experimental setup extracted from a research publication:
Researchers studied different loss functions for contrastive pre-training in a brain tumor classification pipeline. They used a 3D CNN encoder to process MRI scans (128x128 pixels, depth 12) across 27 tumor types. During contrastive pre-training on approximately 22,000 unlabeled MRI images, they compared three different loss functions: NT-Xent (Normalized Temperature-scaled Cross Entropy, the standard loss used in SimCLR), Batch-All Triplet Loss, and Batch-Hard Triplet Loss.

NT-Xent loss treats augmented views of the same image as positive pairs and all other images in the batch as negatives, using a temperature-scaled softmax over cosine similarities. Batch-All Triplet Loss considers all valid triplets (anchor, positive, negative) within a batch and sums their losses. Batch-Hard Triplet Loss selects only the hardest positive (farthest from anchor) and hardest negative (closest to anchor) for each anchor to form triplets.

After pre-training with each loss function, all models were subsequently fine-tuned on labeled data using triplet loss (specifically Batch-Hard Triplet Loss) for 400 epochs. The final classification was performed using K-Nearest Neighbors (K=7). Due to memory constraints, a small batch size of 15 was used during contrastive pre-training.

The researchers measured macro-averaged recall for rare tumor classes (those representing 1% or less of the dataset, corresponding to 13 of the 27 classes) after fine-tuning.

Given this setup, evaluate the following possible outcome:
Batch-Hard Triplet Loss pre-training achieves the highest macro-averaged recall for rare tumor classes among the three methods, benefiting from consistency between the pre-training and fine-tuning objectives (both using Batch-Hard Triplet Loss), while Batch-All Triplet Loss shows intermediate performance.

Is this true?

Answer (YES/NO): YES